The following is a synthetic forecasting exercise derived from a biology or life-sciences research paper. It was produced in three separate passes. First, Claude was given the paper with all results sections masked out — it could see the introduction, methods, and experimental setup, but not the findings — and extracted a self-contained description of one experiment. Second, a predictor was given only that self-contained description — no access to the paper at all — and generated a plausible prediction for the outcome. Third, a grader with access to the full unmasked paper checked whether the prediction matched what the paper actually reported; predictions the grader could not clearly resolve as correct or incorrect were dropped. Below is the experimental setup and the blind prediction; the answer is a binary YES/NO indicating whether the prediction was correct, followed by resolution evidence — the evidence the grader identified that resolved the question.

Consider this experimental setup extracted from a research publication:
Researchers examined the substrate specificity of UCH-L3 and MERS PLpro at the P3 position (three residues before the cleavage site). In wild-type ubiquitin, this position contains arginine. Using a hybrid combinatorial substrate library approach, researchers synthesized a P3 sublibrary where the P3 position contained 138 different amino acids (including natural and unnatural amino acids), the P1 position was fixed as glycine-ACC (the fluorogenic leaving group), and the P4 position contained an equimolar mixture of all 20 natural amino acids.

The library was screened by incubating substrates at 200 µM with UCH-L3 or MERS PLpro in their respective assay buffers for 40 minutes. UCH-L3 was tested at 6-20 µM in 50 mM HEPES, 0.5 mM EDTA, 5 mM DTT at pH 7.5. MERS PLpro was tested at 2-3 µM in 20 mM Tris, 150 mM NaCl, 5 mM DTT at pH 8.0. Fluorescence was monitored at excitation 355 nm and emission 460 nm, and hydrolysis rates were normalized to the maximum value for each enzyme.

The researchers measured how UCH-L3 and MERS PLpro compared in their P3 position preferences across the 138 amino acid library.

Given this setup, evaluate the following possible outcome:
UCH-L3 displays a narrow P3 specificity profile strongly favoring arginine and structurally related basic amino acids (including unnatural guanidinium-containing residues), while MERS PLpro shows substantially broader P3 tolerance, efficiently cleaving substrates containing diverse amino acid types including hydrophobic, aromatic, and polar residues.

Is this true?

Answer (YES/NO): NO